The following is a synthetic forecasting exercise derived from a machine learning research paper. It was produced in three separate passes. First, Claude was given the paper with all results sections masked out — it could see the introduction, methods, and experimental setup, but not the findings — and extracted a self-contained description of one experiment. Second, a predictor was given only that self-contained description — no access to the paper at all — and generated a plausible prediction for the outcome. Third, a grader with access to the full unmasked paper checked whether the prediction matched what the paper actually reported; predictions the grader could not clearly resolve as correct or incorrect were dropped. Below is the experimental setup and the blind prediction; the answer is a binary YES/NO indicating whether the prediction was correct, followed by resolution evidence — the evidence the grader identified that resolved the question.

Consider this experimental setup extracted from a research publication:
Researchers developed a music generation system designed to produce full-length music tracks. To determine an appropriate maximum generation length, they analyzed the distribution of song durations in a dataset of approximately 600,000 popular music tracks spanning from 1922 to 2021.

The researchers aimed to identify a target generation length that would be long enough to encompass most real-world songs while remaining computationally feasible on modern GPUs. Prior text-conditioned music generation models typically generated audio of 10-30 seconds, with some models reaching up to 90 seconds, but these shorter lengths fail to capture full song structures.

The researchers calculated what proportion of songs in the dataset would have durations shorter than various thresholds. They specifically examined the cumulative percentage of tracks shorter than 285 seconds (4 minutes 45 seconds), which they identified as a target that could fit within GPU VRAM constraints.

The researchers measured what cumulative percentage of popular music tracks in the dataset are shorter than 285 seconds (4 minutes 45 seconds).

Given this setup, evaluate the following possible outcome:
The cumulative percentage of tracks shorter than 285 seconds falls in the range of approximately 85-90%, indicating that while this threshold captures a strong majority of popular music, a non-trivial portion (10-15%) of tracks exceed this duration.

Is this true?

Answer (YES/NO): NO